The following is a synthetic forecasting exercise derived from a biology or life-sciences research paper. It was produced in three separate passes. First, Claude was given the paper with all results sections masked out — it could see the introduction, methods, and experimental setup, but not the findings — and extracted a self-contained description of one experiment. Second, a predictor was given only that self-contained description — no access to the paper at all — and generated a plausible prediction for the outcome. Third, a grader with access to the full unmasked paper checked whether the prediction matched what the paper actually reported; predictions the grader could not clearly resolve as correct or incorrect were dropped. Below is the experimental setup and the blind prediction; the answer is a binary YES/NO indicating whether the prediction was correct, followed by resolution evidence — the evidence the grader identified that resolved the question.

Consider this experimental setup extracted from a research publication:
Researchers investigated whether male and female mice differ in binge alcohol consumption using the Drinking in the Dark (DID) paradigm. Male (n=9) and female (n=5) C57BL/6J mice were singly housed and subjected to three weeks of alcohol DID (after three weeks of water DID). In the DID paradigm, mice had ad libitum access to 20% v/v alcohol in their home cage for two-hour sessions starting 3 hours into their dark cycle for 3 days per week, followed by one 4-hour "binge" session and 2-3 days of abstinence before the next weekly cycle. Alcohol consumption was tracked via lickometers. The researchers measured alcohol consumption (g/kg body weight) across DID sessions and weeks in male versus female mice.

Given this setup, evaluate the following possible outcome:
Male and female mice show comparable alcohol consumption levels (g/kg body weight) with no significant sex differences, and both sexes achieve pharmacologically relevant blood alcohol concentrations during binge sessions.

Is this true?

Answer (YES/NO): YES